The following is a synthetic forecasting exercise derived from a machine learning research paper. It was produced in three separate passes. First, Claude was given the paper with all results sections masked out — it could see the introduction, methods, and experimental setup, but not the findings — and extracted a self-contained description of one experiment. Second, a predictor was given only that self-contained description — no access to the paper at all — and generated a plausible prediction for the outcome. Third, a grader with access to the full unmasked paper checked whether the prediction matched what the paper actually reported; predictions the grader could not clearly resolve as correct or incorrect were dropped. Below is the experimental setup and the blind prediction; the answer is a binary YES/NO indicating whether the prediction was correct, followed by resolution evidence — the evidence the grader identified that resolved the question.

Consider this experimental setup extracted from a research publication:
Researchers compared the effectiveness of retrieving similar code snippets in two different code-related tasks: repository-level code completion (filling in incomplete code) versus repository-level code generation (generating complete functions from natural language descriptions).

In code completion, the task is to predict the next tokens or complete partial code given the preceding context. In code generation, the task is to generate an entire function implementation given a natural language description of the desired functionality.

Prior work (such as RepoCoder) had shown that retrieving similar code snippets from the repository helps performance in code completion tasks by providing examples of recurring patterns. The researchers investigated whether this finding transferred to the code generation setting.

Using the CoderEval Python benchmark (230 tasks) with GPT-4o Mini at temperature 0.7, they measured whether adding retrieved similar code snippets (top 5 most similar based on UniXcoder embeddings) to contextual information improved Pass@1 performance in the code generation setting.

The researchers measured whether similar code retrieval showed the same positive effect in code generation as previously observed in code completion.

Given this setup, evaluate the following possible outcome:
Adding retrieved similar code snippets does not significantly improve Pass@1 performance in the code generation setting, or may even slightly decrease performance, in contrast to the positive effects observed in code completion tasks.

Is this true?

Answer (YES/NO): NO